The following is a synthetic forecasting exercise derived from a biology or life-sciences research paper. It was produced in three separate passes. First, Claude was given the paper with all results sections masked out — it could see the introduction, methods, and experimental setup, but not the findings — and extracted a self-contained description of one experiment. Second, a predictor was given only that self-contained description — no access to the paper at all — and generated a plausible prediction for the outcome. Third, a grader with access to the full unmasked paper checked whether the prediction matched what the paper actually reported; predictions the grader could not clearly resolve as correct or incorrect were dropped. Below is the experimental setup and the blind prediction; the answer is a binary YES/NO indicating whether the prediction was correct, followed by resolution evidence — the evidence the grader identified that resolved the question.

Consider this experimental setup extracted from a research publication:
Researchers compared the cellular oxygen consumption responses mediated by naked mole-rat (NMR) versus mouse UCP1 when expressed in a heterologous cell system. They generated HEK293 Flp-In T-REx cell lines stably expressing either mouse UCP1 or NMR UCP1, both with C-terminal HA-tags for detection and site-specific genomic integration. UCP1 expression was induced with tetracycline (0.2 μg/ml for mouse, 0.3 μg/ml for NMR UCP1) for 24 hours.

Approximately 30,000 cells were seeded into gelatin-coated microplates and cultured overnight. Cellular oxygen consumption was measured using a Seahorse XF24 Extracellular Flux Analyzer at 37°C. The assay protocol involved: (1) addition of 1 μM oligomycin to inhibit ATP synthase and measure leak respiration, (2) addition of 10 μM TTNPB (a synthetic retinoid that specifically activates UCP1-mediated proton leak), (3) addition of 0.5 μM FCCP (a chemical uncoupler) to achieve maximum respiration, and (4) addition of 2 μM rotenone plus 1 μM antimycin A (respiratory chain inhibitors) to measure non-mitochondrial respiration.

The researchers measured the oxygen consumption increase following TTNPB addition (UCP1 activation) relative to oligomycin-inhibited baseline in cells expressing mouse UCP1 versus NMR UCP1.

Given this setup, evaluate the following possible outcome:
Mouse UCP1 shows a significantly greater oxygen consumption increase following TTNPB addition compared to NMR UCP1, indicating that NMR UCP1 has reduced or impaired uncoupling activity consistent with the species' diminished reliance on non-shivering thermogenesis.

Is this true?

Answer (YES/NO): NO